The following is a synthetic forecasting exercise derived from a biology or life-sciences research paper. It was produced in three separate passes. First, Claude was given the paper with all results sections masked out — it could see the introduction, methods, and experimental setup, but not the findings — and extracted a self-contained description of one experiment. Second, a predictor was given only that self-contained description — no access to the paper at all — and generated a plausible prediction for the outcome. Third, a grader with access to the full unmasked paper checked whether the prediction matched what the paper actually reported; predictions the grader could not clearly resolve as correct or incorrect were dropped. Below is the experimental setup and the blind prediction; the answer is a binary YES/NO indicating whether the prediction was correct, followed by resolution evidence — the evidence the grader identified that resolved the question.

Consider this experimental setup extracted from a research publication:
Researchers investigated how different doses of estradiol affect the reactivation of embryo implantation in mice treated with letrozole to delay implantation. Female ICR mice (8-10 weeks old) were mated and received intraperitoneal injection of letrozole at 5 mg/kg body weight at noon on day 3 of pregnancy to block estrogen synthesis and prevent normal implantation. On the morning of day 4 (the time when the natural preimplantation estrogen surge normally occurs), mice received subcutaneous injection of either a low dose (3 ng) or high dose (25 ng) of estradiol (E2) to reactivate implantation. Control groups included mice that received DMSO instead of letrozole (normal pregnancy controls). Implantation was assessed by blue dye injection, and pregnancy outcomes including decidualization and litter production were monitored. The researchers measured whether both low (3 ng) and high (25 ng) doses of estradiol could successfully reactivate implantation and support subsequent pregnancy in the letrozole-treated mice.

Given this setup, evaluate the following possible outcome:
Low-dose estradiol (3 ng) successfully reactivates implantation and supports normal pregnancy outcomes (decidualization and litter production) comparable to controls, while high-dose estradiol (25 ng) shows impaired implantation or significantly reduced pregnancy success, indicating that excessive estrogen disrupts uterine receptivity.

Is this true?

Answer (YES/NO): NO